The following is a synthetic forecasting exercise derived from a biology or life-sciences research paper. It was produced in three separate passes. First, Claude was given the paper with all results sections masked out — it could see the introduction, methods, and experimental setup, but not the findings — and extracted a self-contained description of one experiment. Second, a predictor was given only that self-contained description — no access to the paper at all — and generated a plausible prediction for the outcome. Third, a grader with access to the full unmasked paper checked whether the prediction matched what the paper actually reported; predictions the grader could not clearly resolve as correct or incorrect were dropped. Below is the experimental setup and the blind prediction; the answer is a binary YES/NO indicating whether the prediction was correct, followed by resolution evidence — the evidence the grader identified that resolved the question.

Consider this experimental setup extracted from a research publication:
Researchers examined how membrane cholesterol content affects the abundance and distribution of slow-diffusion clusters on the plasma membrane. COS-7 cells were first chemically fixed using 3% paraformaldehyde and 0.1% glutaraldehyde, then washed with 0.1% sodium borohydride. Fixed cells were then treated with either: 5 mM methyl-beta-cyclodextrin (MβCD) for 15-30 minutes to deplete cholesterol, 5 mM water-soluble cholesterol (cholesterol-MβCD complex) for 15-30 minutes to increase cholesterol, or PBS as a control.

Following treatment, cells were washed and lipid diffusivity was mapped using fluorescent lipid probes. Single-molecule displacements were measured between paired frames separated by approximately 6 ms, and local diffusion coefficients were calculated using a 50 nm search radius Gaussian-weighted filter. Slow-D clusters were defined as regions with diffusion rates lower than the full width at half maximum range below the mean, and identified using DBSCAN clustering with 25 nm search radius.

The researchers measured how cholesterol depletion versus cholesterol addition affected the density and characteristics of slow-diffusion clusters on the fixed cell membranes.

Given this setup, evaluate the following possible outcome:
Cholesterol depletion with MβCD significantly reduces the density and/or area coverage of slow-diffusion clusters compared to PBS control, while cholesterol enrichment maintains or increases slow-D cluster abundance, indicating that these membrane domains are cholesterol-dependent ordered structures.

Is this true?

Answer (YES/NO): YES